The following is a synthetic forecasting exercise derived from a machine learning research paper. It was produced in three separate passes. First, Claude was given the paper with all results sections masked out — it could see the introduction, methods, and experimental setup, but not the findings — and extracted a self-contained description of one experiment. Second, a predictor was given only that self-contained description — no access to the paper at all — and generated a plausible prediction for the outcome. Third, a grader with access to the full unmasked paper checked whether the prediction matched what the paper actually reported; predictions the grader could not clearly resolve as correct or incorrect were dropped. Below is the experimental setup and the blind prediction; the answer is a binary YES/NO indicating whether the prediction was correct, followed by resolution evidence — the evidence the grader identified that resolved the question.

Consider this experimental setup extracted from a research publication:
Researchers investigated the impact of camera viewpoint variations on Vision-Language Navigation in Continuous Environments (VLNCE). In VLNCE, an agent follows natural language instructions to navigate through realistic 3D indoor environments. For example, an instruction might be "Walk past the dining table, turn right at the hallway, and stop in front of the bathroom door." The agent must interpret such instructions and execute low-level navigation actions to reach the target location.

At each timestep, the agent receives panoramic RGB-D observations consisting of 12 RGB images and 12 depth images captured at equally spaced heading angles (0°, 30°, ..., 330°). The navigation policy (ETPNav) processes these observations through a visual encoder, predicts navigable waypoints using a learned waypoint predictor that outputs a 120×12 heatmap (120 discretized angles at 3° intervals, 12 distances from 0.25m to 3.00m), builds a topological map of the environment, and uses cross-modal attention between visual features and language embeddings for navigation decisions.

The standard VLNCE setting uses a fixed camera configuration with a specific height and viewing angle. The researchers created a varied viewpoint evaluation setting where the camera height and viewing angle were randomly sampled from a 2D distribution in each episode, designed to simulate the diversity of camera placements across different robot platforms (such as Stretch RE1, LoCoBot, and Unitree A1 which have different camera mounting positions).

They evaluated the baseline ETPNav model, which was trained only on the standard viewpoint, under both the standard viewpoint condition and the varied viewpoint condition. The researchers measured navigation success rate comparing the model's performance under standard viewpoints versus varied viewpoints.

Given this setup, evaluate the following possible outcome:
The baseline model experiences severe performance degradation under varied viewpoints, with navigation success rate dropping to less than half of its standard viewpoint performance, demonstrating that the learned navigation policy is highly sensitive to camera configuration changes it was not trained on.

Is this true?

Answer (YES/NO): NO